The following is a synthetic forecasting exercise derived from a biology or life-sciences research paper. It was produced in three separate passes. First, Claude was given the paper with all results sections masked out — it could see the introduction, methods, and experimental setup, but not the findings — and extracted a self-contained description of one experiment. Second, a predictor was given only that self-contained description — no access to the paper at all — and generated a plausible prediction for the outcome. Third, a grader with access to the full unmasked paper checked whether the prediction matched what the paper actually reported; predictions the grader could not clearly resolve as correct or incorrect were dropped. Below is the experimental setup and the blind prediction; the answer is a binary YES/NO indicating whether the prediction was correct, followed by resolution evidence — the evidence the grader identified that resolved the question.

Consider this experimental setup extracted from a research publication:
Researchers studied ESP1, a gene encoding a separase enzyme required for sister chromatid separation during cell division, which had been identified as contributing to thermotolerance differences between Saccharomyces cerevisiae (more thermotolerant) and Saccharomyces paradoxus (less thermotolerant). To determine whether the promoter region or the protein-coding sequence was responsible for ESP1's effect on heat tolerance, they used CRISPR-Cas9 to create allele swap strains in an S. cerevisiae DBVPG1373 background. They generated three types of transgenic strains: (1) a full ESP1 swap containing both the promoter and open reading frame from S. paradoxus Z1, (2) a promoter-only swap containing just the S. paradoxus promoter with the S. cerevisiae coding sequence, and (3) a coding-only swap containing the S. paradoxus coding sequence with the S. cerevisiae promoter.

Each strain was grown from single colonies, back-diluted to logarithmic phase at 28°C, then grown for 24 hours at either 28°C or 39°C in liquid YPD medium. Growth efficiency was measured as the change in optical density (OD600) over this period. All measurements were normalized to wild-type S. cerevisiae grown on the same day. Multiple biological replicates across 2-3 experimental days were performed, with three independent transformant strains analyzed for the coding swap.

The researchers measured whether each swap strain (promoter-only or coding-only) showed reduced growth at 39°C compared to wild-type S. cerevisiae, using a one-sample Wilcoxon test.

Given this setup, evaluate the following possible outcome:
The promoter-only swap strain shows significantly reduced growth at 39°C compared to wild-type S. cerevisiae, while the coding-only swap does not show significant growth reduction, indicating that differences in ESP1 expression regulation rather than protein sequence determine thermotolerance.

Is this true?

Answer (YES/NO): NO